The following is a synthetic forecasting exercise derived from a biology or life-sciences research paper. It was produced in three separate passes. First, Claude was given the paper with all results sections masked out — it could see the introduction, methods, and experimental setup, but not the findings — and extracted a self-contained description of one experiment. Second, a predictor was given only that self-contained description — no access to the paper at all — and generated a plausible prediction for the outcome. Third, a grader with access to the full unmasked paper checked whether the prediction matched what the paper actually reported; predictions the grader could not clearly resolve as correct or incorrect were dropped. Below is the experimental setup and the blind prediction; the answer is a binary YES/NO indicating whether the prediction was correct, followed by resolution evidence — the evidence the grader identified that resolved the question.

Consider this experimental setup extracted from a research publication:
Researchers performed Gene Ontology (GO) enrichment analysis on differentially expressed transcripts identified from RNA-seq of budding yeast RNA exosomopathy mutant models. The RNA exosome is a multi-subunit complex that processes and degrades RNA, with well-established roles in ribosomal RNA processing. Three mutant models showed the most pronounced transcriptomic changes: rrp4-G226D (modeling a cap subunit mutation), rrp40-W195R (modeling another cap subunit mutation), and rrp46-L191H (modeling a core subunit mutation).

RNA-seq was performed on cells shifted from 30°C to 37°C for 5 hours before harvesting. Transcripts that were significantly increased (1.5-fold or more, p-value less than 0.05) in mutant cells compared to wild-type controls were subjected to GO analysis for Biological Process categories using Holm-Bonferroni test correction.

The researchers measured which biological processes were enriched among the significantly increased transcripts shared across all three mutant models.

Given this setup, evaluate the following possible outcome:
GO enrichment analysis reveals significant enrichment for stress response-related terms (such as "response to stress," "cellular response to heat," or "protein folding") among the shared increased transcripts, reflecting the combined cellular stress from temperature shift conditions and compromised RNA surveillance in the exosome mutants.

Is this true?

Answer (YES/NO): NO